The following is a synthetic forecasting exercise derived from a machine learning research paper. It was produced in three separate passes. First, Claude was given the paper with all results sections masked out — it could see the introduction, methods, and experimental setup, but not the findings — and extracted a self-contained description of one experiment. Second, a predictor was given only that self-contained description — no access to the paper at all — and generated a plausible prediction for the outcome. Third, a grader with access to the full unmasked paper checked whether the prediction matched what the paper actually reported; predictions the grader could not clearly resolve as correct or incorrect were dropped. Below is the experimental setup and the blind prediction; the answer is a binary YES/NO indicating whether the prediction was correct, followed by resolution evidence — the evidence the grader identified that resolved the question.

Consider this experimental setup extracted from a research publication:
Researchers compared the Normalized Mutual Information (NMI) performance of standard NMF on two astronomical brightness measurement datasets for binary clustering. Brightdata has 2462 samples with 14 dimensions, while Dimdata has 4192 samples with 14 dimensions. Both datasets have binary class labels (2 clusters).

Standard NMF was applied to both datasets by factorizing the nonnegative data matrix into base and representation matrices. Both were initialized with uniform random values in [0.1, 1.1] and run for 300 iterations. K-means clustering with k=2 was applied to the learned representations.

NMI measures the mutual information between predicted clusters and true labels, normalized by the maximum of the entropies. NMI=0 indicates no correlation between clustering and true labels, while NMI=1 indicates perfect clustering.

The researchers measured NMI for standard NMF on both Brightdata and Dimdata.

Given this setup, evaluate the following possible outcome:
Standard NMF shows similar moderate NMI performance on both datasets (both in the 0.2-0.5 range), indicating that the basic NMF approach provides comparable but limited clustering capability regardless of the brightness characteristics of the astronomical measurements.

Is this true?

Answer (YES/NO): NO